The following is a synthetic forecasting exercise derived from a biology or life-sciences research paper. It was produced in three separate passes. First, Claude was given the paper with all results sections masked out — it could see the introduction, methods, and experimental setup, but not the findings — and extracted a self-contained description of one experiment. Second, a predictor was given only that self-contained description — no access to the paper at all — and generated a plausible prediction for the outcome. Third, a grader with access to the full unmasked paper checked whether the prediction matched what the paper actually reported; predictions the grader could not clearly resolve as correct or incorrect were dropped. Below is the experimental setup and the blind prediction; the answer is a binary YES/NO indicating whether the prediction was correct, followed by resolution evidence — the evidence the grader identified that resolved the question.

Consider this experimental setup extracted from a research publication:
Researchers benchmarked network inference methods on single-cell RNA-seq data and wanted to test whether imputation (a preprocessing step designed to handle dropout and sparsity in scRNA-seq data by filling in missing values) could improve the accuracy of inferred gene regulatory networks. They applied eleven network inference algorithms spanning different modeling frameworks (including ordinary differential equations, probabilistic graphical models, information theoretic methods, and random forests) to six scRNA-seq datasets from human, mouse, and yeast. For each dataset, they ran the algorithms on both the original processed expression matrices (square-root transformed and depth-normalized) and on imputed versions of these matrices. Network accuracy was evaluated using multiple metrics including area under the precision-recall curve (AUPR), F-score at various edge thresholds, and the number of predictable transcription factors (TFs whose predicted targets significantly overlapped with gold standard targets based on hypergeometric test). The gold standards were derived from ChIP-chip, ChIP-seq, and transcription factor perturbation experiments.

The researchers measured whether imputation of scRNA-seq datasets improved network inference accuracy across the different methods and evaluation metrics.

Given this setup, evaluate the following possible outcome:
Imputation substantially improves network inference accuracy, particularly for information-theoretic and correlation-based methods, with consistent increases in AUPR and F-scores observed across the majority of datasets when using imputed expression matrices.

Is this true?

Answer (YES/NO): NO